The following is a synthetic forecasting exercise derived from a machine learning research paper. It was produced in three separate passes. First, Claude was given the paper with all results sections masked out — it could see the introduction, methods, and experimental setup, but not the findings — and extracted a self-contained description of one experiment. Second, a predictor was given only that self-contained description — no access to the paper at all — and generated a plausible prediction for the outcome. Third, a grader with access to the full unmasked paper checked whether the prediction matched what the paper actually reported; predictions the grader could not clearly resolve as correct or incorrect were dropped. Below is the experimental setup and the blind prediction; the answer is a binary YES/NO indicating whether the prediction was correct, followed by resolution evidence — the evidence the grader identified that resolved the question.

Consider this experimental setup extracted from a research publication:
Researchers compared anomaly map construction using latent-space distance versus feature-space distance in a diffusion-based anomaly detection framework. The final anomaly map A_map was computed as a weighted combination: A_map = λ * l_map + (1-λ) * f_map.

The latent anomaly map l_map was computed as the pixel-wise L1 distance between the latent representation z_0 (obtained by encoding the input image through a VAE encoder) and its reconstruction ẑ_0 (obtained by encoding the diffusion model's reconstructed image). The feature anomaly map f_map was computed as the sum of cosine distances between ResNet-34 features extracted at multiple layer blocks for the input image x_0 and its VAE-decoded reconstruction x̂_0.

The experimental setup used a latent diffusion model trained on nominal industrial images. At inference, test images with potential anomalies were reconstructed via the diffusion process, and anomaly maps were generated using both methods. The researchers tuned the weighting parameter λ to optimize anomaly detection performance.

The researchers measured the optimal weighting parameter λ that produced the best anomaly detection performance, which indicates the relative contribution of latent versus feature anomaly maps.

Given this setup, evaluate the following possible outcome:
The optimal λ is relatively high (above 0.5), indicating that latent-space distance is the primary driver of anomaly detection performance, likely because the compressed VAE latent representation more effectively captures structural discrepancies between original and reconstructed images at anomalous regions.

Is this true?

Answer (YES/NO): YES